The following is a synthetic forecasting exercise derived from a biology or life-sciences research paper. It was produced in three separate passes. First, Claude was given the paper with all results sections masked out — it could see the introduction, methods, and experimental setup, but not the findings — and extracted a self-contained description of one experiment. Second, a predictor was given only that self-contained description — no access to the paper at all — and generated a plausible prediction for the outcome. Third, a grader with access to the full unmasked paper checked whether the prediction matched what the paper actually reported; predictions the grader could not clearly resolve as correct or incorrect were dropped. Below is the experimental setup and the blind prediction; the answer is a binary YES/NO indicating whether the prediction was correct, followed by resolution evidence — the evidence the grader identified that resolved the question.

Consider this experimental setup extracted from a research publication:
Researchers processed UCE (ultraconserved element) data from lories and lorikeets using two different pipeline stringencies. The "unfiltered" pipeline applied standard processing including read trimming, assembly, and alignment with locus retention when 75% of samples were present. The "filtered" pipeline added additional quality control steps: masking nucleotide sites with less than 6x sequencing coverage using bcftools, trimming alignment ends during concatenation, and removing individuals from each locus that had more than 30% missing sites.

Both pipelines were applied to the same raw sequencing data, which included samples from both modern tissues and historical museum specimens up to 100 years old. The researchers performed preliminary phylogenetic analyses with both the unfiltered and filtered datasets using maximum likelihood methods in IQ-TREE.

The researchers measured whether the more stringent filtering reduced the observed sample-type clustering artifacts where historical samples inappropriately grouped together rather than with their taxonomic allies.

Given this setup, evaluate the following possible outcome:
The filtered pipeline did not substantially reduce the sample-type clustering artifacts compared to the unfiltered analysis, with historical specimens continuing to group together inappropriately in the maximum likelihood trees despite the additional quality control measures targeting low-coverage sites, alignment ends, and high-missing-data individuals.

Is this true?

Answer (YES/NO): NO